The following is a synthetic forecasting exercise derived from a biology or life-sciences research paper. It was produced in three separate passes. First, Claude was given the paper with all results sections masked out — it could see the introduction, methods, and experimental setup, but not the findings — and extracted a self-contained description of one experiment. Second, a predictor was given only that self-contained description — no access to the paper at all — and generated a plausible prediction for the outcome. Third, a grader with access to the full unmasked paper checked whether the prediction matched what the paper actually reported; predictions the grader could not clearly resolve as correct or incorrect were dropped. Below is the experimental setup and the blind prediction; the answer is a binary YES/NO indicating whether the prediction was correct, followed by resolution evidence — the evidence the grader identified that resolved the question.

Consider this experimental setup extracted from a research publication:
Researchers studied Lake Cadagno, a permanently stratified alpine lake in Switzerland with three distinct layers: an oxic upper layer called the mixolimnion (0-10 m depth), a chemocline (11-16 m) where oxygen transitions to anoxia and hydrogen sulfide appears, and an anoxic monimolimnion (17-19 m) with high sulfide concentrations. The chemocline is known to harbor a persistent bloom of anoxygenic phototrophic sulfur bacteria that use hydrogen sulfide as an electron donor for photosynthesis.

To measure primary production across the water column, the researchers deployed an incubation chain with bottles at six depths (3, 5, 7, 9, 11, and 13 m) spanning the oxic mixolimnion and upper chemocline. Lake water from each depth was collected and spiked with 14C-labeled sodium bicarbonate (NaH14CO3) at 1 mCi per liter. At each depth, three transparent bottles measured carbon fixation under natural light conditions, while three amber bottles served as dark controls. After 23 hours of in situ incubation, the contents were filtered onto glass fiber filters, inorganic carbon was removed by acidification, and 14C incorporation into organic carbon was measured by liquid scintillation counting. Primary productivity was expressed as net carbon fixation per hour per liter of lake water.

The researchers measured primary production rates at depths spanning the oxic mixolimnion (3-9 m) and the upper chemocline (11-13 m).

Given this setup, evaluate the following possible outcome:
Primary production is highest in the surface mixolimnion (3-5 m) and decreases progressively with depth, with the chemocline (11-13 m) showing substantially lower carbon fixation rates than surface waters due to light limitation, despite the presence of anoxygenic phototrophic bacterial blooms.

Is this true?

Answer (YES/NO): NO